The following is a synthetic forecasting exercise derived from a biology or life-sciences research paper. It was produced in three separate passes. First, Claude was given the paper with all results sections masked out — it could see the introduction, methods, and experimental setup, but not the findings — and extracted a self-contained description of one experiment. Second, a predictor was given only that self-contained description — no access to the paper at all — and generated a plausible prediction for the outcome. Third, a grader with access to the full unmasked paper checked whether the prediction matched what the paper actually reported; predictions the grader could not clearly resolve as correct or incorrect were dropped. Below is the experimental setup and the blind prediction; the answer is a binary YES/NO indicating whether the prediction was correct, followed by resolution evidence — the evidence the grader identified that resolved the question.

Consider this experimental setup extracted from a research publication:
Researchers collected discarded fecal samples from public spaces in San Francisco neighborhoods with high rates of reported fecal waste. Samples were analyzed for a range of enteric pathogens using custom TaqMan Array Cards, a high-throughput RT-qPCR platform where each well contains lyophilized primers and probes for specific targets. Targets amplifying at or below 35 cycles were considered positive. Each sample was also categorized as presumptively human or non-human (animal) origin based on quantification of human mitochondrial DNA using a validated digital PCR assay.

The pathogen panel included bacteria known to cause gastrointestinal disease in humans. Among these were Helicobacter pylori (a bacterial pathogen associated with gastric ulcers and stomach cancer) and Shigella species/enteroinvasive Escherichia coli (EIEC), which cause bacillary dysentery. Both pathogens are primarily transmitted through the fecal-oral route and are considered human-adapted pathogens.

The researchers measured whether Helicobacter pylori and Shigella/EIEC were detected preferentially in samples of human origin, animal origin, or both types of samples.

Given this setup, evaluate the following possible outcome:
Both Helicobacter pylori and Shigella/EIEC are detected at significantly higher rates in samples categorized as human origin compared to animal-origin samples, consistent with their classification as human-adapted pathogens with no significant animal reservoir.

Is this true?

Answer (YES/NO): YES